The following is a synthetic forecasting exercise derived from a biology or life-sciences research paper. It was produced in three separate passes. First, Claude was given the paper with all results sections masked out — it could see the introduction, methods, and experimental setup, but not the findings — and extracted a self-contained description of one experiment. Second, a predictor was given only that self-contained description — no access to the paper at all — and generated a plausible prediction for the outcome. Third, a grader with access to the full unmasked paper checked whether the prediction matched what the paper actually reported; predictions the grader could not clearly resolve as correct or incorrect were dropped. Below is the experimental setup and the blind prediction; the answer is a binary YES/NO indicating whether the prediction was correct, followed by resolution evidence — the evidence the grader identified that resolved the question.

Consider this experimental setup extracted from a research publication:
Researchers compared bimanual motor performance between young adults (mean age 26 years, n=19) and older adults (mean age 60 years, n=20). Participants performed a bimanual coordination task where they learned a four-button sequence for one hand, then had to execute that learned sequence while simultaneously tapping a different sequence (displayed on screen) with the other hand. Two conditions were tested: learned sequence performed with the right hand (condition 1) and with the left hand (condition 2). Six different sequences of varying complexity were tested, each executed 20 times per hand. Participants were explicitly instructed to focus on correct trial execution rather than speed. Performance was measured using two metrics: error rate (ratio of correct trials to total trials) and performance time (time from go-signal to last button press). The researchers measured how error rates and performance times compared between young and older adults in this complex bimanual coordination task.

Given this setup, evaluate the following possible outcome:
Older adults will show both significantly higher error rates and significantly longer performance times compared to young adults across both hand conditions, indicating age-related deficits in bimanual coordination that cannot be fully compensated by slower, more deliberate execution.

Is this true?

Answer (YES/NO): NO